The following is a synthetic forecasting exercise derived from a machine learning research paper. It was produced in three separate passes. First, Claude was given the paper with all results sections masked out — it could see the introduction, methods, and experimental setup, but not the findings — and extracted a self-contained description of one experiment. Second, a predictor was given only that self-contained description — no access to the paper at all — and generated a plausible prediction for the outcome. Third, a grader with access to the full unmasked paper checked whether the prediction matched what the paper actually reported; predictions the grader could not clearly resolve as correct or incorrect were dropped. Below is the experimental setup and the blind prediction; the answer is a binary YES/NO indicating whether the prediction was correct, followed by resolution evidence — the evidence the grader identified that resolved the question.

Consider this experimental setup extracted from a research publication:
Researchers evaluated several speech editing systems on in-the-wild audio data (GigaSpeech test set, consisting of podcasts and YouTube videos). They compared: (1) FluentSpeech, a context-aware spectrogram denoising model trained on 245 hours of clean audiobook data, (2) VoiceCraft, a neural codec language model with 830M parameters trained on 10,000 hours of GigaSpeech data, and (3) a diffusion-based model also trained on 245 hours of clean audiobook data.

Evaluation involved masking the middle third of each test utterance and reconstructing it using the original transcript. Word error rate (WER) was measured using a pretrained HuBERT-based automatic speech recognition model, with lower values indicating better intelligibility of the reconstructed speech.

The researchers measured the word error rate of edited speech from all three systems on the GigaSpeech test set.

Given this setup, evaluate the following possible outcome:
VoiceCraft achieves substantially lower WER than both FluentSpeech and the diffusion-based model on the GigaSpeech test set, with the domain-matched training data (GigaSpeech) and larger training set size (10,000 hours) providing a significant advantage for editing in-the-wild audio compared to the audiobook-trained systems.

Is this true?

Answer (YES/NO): NO